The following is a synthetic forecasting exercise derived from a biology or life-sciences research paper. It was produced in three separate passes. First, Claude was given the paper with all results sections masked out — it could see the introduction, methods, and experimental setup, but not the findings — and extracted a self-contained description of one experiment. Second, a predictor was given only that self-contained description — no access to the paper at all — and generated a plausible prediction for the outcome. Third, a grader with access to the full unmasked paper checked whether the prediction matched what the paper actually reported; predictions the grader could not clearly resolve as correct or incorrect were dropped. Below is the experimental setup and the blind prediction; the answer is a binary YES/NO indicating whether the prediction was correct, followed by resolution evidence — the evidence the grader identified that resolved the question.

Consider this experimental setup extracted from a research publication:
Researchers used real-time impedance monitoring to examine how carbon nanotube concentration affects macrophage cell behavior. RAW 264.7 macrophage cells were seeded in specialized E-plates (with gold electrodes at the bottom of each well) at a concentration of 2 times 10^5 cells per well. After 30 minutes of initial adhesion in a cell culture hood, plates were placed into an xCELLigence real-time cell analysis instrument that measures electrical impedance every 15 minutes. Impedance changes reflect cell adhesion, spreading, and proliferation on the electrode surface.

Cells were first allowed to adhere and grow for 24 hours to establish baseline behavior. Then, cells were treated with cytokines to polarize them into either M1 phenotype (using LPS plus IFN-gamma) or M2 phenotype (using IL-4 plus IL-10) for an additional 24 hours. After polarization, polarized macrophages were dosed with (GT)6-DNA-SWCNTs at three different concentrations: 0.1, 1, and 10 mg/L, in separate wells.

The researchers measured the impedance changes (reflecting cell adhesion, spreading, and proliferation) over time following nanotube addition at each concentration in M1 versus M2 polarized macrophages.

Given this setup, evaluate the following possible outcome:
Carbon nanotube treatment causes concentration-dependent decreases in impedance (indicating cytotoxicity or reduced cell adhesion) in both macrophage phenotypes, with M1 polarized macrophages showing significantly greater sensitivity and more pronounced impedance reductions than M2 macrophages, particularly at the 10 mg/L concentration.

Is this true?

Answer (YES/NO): NO